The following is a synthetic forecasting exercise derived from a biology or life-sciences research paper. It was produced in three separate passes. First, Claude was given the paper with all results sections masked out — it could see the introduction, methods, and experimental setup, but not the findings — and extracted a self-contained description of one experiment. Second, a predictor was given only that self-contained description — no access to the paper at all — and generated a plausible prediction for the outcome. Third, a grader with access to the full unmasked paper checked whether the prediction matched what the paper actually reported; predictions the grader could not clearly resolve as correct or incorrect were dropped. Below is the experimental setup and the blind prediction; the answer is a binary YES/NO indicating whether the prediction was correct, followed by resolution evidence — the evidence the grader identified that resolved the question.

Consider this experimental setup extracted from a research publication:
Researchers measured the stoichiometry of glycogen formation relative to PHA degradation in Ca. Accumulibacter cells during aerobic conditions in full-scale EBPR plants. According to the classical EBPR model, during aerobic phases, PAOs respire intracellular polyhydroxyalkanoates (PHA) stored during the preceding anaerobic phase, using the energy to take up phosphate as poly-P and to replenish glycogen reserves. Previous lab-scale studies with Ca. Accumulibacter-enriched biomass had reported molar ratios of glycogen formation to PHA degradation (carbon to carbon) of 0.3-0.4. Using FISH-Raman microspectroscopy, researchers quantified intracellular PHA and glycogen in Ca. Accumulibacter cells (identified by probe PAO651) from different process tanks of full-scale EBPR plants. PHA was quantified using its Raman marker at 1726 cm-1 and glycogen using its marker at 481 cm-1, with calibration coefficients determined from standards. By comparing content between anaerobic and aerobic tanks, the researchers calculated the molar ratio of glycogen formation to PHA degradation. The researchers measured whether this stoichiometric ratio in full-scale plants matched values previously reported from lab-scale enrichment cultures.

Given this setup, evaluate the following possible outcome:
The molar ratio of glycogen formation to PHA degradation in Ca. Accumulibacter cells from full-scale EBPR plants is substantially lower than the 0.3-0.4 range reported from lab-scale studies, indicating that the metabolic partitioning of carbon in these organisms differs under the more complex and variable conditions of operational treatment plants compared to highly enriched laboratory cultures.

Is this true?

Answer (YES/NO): NO